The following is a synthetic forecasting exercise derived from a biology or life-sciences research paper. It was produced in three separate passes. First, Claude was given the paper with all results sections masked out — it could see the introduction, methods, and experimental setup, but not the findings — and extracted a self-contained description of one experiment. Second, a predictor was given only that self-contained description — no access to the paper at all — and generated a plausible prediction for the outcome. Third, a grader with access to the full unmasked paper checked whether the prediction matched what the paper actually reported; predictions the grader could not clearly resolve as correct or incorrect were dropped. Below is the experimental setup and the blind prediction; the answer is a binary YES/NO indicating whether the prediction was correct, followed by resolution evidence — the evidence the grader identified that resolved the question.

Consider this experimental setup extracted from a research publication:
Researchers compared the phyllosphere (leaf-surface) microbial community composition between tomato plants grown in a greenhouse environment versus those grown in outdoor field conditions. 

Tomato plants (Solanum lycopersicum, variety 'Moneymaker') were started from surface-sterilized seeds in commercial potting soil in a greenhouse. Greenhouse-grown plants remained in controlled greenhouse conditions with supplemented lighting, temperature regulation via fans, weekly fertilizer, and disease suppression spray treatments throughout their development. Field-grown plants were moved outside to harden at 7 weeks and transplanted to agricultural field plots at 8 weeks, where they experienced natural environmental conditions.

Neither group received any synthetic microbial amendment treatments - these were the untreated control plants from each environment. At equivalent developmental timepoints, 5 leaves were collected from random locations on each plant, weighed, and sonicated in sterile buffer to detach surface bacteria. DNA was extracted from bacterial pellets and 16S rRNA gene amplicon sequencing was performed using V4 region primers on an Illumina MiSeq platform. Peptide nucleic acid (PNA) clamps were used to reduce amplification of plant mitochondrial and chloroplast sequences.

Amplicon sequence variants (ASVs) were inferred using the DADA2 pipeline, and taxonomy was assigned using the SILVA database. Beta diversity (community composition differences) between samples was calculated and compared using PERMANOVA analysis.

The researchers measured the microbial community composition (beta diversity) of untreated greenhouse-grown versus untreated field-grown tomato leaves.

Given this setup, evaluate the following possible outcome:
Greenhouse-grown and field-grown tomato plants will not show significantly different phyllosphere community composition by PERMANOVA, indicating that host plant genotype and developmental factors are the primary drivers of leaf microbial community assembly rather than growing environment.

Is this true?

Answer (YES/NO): NO